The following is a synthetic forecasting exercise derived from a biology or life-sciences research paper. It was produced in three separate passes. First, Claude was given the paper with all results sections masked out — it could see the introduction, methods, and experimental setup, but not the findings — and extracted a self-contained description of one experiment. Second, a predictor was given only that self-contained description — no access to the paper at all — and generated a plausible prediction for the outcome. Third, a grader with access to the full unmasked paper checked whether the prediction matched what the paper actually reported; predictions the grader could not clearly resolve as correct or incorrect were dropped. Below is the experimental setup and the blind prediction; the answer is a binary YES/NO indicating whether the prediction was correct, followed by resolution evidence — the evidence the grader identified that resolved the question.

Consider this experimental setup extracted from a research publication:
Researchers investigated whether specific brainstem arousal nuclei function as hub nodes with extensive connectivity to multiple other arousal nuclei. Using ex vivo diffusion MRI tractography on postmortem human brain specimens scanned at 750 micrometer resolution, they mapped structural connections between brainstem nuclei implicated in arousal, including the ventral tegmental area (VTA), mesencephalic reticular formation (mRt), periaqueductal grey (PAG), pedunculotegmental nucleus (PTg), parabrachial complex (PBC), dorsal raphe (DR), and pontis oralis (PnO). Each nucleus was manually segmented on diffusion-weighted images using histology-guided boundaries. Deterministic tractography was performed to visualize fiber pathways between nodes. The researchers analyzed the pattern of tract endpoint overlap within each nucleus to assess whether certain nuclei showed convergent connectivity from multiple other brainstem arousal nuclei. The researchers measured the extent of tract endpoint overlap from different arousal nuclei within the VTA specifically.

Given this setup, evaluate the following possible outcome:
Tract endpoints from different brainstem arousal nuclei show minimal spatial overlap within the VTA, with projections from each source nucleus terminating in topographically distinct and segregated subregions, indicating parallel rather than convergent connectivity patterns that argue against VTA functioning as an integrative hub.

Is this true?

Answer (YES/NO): NO